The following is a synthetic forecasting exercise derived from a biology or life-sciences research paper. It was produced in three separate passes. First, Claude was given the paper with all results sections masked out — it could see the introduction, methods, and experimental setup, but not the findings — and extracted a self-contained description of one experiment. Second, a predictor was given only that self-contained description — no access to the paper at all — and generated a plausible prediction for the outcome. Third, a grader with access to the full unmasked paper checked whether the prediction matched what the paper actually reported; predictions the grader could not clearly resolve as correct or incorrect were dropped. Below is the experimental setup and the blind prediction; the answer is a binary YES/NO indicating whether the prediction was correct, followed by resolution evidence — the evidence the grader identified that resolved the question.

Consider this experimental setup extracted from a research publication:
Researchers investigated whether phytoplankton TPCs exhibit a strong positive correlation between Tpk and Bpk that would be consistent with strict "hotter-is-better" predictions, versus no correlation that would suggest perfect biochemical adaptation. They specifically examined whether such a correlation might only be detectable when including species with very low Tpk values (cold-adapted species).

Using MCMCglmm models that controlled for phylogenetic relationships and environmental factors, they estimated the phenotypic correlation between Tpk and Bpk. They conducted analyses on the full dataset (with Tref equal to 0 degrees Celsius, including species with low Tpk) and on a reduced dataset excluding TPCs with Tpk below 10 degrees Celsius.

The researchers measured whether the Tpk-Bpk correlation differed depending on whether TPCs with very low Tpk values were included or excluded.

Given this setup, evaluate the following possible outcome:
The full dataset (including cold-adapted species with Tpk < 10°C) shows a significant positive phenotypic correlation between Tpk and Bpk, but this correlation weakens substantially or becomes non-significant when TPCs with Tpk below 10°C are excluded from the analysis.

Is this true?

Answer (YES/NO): YES